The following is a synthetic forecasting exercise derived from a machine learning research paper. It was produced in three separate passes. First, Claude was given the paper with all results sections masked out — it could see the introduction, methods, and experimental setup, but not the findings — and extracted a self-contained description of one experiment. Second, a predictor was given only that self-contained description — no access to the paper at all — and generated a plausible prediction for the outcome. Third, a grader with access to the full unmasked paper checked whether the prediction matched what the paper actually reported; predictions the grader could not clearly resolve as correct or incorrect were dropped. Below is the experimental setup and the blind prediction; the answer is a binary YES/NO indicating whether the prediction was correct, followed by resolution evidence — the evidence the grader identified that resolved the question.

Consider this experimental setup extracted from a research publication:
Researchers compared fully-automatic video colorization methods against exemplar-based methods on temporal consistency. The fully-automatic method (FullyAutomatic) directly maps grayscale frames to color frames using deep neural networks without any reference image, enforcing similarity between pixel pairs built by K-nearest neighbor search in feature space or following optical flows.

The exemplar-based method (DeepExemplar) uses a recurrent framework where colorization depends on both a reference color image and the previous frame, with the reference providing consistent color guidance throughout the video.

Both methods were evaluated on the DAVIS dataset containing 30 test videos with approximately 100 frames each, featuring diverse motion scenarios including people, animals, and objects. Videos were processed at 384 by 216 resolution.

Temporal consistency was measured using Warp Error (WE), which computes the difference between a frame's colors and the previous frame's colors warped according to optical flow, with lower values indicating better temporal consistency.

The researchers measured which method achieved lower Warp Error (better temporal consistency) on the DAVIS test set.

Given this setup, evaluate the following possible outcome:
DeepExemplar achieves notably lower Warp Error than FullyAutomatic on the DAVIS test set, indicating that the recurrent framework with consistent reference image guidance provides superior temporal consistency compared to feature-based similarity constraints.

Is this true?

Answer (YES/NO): NO